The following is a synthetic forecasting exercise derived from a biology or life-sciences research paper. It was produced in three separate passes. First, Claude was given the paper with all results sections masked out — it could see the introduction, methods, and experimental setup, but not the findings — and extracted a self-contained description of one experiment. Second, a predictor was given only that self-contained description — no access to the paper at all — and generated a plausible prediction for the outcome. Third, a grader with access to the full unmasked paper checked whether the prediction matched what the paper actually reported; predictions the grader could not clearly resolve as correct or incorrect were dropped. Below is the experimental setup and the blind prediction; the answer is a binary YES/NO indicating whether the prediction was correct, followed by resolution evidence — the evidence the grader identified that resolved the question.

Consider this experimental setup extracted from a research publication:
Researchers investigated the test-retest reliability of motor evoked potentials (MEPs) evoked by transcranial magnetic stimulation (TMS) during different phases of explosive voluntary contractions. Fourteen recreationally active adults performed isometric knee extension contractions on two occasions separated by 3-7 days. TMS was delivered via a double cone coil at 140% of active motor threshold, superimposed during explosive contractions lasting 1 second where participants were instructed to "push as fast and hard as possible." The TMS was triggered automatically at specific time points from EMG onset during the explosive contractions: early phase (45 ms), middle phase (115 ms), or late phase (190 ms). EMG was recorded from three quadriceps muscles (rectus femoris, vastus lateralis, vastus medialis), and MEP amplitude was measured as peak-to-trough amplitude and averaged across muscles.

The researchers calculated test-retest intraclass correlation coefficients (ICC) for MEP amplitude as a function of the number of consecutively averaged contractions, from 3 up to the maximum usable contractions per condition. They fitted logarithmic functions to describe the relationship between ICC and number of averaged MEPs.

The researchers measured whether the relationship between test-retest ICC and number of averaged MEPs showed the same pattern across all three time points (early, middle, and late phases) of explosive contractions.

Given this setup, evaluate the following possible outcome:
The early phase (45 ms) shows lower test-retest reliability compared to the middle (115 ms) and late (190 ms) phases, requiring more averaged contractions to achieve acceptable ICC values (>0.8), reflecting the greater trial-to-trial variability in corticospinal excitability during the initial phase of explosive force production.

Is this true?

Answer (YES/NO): NO